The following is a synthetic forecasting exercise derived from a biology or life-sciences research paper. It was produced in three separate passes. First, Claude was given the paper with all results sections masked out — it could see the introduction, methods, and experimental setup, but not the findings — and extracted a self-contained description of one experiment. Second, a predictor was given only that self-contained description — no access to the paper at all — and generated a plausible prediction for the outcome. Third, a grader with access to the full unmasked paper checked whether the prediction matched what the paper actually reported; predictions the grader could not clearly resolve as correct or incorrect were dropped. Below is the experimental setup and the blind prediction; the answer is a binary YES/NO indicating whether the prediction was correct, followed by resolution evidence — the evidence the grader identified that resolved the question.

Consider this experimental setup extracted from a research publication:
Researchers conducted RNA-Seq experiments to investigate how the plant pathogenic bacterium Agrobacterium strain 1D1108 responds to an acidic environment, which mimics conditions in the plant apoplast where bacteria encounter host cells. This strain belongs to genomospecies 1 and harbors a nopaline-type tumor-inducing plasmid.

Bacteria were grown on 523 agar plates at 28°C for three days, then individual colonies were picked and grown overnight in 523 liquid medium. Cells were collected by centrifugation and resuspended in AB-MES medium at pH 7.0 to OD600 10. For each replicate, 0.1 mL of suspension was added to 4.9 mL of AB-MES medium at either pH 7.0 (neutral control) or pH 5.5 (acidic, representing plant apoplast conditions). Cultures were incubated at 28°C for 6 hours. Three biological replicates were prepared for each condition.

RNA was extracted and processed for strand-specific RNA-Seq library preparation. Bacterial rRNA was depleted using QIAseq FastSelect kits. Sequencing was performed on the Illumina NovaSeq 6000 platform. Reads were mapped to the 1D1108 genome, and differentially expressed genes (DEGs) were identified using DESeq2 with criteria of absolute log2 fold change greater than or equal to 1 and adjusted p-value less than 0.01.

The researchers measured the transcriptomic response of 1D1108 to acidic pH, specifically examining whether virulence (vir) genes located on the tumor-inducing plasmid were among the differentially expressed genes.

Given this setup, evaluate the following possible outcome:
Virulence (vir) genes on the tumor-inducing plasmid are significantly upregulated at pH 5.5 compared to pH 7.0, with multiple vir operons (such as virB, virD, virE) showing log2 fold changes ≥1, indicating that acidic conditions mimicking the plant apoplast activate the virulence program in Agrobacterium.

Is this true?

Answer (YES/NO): NO